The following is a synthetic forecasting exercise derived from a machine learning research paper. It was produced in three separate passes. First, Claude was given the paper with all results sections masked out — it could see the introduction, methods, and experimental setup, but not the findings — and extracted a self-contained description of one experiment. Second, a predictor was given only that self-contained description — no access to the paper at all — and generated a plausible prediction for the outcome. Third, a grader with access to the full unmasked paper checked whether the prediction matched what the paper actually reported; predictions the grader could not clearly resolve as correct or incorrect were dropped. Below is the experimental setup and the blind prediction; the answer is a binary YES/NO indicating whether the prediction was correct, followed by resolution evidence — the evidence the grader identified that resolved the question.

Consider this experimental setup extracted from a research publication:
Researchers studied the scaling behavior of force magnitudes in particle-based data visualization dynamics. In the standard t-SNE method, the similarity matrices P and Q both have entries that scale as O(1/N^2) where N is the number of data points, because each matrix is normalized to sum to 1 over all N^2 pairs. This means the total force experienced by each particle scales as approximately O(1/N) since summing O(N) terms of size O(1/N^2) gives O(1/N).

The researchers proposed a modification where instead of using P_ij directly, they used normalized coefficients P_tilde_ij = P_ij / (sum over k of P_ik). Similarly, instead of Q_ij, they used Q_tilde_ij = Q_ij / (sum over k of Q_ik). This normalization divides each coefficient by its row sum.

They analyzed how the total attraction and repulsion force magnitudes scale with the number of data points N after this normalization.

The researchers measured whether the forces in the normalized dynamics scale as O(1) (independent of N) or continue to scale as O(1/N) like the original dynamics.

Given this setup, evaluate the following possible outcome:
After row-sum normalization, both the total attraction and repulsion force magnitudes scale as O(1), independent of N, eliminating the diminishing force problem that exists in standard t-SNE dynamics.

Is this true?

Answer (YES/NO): YES